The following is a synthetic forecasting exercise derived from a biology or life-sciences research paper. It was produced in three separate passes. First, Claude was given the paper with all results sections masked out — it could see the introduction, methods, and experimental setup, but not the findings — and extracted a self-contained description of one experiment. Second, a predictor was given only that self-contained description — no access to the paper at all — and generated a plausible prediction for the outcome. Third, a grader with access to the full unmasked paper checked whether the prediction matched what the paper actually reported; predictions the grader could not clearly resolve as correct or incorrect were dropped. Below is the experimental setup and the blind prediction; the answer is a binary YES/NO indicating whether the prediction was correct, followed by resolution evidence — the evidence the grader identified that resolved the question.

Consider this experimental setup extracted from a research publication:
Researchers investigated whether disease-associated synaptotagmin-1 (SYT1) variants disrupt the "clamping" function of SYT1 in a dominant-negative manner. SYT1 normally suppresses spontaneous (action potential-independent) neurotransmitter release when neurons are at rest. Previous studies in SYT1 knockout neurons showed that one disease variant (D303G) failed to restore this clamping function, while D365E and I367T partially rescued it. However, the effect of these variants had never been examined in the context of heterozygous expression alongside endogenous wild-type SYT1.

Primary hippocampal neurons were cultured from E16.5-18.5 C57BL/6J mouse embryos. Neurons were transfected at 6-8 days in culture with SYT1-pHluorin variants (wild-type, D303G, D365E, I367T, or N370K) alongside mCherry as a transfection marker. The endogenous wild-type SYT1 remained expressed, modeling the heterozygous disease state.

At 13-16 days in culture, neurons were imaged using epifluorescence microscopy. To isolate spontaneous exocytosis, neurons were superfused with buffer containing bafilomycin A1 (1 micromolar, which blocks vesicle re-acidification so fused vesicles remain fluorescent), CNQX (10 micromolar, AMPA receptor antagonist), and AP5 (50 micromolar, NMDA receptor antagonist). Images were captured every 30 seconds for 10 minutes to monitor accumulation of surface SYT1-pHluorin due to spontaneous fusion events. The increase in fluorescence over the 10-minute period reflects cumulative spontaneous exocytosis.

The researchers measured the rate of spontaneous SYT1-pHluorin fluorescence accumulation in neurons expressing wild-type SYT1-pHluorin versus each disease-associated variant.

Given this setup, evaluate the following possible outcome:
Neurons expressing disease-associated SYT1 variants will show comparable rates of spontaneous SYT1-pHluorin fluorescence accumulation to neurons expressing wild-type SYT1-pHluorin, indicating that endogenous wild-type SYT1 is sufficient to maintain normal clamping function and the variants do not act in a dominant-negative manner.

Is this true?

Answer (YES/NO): YES